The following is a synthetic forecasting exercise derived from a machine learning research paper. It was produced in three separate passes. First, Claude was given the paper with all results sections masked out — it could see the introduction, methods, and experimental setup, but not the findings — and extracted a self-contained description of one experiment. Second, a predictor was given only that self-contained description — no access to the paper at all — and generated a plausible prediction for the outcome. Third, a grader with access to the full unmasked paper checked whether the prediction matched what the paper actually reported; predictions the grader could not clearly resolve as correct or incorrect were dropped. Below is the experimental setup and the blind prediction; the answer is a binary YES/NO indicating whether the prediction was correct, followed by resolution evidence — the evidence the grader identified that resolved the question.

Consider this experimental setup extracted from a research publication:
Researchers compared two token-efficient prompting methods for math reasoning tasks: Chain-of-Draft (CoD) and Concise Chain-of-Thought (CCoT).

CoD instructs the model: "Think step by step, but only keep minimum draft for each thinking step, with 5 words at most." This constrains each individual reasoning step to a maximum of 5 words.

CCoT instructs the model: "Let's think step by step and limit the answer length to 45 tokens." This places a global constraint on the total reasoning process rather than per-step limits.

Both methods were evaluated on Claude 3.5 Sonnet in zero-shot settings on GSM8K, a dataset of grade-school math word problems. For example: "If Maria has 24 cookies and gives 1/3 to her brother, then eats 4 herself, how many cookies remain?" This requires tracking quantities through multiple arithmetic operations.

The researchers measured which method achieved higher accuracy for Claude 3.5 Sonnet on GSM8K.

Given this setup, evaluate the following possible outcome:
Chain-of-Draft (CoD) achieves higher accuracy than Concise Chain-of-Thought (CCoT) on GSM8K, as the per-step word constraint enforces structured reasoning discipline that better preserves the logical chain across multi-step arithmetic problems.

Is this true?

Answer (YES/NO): NO